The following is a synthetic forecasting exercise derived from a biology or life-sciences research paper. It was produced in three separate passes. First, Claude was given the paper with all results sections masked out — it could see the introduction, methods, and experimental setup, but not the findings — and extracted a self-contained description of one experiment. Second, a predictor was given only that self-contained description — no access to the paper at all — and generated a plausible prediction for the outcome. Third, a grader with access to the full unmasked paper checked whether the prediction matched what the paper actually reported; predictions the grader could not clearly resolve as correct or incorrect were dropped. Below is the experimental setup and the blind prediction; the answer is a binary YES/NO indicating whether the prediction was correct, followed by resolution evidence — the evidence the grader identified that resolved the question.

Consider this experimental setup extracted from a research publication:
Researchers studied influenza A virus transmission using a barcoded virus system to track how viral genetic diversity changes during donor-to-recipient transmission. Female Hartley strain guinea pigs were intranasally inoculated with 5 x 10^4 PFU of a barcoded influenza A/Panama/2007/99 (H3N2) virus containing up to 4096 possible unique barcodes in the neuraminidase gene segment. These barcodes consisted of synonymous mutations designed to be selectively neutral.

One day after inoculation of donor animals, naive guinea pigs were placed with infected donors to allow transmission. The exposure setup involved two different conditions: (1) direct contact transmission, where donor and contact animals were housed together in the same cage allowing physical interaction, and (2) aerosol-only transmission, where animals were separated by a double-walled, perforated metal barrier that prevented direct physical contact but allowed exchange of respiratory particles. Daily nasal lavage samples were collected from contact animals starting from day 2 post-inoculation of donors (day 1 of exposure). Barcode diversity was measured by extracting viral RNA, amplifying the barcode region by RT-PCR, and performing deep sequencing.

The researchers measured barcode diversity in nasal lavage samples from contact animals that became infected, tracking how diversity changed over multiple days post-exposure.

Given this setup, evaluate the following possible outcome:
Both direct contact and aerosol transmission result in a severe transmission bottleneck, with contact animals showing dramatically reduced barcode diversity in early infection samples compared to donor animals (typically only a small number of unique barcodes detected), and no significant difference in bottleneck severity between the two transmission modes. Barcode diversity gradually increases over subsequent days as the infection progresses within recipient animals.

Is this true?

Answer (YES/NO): NO